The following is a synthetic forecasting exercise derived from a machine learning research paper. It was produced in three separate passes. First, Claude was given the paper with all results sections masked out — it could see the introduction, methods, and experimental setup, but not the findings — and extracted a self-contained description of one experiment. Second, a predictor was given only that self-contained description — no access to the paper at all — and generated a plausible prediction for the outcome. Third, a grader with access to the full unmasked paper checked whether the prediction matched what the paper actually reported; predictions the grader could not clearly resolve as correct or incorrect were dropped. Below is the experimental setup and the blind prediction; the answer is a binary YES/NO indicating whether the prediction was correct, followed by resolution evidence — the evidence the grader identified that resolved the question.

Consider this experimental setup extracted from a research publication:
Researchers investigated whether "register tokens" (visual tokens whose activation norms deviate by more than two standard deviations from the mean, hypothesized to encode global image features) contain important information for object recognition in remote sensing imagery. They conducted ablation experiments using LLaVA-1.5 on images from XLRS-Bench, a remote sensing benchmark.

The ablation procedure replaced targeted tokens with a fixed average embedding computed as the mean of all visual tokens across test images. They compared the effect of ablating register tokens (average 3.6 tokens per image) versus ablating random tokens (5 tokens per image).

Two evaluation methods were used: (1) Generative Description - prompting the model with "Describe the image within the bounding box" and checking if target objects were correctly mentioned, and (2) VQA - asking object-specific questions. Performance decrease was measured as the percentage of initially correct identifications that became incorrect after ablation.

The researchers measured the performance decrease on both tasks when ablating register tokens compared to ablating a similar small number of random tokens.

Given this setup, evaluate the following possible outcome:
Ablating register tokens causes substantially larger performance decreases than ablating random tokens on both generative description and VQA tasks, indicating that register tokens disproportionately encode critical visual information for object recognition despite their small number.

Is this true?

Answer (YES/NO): YES